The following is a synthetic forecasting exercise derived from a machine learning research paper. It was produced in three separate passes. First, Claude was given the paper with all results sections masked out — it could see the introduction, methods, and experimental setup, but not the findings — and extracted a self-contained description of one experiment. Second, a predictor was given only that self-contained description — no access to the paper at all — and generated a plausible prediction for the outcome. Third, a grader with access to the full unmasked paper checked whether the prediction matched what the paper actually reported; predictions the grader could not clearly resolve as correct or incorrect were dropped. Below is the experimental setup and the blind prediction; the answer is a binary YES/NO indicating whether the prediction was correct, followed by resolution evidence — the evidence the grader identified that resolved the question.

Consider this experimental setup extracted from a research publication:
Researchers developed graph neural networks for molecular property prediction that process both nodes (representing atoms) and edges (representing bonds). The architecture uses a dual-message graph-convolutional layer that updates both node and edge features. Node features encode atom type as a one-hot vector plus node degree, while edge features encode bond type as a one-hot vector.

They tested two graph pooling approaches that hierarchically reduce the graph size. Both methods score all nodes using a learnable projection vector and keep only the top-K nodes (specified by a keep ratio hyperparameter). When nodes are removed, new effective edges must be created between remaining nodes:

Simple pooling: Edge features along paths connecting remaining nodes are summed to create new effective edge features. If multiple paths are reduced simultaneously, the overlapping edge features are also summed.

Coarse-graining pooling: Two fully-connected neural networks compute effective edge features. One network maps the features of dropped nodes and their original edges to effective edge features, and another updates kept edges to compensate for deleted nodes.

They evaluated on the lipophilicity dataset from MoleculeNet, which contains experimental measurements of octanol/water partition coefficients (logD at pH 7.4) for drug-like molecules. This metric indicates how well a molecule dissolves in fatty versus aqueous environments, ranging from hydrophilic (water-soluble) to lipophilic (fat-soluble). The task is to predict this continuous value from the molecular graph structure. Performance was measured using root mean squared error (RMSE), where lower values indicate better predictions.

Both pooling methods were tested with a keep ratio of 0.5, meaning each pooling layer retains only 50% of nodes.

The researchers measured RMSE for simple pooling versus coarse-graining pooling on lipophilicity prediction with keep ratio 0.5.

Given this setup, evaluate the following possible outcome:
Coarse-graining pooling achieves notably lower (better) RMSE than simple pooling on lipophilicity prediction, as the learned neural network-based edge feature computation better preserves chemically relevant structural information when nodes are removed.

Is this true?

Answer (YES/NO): YES